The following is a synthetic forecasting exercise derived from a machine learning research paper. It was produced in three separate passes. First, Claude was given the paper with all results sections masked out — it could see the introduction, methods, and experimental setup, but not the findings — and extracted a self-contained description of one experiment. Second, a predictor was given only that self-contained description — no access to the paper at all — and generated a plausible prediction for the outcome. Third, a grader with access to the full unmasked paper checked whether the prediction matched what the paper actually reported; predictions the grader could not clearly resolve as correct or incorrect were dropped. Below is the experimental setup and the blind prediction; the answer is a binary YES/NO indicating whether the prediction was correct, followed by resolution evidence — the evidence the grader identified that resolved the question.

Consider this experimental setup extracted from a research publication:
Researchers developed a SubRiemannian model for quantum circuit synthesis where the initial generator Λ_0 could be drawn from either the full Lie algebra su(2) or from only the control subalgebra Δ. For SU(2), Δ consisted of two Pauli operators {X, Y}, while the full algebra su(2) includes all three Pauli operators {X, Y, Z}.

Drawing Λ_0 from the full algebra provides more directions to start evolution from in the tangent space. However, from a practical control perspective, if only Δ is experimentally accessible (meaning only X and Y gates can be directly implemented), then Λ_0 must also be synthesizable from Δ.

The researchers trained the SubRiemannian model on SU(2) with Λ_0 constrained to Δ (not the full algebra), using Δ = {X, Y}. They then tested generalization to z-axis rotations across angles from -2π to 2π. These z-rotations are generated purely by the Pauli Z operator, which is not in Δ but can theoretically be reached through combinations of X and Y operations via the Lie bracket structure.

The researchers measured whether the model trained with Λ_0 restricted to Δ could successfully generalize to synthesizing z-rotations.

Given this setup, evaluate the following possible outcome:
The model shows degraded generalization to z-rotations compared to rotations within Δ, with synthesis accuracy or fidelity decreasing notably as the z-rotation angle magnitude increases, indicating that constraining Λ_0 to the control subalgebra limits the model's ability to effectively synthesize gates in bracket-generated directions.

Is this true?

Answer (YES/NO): NO